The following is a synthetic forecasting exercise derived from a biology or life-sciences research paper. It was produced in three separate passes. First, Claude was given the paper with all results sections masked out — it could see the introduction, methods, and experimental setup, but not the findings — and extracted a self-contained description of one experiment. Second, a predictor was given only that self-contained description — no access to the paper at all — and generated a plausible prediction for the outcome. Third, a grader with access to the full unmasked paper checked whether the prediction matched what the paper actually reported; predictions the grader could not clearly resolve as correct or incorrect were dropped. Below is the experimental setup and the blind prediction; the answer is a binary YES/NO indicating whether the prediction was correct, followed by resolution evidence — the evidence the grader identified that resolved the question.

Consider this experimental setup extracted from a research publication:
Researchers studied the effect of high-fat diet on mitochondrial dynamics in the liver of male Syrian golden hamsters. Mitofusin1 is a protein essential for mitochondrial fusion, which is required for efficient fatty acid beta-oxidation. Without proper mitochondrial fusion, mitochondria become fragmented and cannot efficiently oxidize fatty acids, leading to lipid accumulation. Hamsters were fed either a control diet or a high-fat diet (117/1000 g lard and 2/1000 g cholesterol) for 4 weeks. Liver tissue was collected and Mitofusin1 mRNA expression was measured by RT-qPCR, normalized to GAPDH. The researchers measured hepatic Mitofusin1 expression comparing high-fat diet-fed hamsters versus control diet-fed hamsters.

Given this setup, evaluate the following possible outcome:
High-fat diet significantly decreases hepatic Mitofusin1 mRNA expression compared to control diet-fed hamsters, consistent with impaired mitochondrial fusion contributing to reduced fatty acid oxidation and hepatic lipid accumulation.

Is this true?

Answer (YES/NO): YES